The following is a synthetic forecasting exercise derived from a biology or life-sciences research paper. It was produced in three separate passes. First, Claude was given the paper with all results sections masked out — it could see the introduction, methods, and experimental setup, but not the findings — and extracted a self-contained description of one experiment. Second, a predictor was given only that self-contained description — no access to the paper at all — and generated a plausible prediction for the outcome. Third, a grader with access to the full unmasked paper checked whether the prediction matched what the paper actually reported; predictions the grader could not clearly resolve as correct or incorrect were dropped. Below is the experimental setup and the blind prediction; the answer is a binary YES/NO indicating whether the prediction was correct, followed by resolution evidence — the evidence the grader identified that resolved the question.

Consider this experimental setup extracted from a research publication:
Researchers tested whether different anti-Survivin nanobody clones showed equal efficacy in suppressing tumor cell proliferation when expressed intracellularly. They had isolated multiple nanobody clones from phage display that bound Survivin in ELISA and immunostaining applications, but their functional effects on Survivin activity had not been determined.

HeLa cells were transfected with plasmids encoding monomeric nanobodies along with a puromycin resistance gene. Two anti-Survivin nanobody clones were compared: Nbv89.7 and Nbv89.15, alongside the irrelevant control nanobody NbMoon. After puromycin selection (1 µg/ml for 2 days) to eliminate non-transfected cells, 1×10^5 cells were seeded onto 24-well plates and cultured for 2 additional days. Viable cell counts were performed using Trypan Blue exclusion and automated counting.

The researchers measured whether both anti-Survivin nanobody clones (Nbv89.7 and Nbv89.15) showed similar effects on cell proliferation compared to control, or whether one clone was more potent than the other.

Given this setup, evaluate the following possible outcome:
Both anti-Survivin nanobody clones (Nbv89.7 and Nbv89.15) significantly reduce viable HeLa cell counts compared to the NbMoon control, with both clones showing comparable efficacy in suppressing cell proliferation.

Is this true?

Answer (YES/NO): YES